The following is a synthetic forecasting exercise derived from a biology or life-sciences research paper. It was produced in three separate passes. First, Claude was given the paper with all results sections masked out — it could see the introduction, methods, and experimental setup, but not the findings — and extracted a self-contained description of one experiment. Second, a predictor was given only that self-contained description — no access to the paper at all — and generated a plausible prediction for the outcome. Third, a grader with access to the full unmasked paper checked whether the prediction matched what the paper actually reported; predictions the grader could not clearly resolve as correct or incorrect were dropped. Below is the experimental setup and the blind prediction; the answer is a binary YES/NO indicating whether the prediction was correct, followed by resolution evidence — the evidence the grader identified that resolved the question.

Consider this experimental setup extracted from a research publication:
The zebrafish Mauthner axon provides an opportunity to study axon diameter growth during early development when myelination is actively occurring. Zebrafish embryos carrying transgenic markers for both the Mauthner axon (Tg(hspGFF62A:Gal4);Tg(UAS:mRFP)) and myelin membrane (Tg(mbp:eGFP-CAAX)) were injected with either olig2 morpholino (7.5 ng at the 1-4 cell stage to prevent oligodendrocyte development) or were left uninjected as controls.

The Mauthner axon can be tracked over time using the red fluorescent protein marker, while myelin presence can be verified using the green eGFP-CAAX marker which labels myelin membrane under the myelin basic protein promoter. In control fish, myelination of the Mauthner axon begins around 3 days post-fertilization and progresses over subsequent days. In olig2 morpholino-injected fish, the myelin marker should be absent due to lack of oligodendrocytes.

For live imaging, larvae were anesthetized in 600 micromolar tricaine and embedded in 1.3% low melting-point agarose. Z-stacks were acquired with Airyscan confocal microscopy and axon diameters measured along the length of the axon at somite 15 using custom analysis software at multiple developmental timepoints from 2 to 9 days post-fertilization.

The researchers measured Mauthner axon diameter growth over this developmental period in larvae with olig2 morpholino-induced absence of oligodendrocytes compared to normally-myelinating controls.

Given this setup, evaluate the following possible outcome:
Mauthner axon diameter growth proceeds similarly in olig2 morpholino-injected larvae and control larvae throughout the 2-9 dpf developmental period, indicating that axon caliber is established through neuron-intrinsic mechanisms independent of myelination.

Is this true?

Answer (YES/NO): YES